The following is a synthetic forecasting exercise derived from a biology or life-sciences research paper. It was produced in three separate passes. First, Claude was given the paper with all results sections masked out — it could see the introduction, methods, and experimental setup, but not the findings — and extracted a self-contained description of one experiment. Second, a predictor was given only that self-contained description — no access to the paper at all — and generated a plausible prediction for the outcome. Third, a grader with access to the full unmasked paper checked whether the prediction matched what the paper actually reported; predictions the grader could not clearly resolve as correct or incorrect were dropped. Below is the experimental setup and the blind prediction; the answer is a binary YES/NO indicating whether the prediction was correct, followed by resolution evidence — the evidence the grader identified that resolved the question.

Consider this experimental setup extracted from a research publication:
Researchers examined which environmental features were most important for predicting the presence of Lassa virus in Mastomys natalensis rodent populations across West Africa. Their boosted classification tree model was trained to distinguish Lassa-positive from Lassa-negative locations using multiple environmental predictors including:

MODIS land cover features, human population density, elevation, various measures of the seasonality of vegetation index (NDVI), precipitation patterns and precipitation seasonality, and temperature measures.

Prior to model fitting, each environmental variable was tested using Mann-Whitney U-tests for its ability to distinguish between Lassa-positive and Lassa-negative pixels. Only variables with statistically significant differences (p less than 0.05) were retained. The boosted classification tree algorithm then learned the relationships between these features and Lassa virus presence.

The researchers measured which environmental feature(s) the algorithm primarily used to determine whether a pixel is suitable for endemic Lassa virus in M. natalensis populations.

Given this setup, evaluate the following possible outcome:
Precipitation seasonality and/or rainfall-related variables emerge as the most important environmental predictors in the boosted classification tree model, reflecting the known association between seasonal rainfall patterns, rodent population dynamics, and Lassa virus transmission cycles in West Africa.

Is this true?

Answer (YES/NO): YES